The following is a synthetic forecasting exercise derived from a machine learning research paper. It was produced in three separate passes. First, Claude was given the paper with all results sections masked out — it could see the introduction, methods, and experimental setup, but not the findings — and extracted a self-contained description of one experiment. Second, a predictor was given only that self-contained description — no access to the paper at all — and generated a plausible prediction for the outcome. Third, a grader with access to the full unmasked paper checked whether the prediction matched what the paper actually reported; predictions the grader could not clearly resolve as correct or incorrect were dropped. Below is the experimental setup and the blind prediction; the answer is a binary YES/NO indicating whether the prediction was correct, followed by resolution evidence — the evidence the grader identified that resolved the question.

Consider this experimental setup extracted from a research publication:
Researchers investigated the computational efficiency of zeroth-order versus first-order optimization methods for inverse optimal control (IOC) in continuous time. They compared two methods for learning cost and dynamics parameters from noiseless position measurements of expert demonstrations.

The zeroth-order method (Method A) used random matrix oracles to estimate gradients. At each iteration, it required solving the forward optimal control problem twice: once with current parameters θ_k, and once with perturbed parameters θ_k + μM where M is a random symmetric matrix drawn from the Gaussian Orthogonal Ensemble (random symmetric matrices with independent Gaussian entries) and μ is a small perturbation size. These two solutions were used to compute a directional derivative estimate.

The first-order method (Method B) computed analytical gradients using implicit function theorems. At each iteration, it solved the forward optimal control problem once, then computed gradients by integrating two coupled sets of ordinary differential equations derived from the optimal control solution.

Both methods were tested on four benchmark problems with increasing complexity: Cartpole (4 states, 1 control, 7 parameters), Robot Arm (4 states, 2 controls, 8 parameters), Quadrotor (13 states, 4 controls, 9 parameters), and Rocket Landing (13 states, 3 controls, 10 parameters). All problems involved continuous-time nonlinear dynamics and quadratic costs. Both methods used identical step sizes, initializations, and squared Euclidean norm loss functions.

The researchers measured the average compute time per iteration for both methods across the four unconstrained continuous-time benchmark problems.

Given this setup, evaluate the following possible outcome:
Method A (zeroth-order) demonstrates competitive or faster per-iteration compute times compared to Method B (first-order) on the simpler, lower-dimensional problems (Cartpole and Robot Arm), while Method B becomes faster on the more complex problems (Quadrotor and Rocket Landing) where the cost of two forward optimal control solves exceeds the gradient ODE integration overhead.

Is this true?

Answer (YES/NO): NO